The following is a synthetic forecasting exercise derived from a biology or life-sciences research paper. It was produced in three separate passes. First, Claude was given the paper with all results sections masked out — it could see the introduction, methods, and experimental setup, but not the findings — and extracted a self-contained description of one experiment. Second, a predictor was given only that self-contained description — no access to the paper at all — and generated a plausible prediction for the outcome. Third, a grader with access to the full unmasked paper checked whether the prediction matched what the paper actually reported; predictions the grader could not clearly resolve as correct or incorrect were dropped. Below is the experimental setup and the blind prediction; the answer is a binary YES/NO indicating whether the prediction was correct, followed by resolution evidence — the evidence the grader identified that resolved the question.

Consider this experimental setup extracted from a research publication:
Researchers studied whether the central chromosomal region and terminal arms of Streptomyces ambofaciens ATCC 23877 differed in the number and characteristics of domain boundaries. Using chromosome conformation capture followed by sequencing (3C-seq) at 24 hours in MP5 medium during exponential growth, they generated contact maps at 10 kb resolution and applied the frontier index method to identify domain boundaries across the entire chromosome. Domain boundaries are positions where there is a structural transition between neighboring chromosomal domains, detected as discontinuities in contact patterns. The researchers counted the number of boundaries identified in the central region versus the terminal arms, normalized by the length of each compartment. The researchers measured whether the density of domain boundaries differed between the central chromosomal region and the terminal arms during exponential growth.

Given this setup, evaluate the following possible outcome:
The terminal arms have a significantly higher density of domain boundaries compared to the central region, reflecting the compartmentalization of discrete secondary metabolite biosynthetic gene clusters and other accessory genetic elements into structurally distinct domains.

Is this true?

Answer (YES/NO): NO